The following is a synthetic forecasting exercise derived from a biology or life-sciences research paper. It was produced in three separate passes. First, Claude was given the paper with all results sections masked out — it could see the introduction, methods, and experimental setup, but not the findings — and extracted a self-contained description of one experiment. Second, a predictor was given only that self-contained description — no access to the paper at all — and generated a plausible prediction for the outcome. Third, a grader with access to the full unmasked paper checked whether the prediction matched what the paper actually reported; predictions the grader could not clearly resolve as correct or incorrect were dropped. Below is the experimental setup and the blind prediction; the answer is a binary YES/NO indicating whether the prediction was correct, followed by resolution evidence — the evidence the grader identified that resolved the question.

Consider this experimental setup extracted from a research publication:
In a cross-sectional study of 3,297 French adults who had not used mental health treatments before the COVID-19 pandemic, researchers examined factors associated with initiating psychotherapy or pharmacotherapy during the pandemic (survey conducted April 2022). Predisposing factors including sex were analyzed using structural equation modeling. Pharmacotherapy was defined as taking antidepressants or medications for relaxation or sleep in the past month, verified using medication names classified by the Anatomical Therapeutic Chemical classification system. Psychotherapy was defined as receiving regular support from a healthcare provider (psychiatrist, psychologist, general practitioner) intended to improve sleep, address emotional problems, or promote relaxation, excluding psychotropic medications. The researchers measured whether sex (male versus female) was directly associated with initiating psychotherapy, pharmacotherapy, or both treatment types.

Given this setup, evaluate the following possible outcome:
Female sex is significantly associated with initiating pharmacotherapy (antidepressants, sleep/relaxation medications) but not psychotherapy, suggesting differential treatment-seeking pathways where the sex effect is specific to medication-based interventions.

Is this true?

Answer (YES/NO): YES